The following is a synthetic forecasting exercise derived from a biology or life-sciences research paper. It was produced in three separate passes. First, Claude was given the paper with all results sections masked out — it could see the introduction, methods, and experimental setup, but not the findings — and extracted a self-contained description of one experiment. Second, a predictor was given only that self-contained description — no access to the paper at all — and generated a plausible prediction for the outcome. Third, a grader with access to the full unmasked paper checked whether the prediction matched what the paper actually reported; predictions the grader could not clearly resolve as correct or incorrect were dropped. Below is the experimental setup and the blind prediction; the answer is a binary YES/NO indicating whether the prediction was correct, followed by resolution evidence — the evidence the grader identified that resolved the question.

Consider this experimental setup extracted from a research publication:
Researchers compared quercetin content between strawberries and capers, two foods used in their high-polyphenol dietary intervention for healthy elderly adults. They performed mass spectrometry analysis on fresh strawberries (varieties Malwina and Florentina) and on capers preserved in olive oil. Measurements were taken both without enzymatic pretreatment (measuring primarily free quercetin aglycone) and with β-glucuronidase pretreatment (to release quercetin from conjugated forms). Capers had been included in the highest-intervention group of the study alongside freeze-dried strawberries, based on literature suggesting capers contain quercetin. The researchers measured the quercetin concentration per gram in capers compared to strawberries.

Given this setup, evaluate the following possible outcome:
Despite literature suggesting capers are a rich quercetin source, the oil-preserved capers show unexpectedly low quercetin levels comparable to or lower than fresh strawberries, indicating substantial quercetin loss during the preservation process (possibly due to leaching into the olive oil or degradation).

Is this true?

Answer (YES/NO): NO